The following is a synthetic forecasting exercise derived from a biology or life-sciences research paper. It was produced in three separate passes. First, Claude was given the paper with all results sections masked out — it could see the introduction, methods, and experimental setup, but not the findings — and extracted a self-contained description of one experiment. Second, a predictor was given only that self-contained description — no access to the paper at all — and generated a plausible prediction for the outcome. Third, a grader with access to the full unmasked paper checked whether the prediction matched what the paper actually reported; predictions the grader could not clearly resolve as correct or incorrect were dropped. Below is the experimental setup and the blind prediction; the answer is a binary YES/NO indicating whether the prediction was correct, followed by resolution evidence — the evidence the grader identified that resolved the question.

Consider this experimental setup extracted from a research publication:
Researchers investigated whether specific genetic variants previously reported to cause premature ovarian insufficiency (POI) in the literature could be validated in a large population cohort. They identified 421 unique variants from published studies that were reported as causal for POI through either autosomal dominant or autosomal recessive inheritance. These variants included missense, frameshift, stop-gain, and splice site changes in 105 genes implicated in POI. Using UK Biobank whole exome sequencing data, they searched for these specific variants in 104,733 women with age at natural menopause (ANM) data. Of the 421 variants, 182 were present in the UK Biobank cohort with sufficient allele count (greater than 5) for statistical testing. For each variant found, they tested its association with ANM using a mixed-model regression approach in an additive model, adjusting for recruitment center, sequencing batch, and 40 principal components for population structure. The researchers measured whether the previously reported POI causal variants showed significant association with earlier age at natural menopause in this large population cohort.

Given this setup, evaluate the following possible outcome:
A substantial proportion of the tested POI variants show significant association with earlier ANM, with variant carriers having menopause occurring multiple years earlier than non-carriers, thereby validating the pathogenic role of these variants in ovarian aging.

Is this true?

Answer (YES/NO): NO